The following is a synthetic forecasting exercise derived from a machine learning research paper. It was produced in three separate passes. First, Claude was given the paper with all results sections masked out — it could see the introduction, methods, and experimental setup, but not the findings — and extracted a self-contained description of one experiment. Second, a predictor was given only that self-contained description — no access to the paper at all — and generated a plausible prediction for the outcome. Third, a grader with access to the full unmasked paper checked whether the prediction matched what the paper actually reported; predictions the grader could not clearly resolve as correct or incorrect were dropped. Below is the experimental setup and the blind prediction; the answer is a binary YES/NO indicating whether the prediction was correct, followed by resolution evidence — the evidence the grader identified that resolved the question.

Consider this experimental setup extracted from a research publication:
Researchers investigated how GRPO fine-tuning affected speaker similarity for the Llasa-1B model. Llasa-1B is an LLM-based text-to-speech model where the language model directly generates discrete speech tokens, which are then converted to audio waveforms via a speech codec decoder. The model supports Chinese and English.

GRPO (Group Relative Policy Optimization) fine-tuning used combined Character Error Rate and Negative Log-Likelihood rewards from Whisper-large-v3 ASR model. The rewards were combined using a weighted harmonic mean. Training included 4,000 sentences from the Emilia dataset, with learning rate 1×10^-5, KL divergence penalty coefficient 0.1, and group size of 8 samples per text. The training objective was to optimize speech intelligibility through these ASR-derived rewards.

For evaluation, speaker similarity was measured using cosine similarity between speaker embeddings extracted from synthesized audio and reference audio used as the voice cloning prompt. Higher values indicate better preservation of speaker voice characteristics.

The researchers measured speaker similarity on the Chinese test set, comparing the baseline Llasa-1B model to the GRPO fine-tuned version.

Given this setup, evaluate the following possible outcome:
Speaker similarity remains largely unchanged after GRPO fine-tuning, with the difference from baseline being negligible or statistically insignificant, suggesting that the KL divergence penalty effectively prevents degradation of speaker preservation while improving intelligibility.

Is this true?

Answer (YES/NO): NO